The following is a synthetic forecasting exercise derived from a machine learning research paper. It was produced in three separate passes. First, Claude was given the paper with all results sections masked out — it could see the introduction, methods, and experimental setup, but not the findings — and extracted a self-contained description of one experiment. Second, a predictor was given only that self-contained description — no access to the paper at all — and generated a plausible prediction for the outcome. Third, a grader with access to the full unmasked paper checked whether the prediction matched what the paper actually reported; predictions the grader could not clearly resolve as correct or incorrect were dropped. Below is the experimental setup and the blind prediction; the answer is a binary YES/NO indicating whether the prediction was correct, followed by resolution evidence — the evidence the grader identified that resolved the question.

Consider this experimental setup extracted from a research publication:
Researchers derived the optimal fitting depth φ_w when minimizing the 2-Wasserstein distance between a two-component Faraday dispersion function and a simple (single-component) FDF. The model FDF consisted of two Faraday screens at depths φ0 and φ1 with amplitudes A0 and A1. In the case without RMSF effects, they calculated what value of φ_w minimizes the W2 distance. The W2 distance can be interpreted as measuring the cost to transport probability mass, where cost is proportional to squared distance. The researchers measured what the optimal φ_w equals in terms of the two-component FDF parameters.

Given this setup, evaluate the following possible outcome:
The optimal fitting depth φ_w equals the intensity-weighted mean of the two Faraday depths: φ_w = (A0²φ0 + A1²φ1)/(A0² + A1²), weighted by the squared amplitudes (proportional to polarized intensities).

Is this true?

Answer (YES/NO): NO